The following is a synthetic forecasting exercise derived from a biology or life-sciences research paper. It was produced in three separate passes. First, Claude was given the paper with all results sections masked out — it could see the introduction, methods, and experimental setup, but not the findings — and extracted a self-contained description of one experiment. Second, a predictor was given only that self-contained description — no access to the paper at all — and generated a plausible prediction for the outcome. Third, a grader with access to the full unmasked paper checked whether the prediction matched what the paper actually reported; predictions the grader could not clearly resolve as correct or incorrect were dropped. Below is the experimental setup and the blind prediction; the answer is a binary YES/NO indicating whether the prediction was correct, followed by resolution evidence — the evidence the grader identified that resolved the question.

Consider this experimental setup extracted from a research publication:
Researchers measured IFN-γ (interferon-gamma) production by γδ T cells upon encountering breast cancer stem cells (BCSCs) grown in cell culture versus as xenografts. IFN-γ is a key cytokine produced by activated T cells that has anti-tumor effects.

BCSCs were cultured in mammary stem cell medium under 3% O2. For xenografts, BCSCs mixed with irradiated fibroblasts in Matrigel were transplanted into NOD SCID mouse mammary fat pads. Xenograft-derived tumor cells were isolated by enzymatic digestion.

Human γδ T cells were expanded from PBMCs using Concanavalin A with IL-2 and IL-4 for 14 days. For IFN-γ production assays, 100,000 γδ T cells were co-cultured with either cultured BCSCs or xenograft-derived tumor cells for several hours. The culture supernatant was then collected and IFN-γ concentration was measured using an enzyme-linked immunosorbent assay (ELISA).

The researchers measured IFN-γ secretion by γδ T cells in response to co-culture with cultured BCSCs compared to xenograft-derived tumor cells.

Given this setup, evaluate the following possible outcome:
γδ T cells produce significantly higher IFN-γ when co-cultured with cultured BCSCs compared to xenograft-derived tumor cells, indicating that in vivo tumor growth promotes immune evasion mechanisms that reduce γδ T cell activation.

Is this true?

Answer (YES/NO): YES